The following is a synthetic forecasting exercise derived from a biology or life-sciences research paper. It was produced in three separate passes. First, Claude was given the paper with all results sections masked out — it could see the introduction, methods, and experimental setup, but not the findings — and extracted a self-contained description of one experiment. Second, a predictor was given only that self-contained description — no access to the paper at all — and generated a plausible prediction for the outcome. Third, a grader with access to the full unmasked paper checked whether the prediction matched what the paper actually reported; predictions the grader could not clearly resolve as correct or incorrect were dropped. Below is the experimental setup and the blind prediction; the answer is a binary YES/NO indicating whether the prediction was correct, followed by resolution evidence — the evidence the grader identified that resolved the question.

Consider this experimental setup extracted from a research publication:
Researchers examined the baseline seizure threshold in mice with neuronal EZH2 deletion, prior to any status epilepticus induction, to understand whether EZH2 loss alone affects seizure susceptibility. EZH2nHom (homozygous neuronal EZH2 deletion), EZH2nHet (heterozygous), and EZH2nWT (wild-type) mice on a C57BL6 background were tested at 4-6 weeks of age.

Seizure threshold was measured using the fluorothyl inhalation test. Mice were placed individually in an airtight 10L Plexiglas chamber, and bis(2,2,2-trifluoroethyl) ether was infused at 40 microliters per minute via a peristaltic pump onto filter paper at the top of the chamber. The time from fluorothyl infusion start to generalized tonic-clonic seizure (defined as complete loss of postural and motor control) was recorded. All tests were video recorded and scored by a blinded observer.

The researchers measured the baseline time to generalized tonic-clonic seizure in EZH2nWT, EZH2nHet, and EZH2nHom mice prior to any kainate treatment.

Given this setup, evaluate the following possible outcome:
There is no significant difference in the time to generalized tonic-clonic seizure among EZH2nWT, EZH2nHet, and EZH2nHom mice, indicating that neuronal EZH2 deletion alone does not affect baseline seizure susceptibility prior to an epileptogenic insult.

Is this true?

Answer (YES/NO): YES